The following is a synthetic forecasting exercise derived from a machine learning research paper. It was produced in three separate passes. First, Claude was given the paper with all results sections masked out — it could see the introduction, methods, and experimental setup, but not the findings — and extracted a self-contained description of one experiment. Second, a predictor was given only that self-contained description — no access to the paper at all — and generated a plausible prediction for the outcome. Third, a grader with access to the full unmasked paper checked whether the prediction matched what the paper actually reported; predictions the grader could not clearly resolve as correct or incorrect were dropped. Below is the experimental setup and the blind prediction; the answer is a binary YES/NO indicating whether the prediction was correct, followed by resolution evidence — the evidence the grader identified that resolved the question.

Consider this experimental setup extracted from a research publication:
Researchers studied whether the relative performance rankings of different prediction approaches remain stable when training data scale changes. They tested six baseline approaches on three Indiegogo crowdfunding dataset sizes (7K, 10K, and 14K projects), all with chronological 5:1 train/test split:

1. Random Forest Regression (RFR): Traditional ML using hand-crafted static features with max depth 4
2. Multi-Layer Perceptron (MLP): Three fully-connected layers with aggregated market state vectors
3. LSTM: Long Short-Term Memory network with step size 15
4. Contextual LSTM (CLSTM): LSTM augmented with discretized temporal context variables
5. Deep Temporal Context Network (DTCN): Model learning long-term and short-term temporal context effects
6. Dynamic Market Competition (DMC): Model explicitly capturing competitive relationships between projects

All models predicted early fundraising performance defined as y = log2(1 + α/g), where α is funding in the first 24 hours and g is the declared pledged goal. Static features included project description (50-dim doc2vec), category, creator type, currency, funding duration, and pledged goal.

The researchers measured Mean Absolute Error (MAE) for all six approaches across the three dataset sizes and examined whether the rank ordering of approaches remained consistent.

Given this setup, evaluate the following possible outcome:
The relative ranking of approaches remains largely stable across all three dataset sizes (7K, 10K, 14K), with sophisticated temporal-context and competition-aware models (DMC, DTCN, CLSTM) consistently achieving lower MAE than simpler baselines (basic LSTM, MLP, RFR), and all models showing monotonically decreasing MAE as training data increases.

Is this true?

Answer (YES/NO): NO